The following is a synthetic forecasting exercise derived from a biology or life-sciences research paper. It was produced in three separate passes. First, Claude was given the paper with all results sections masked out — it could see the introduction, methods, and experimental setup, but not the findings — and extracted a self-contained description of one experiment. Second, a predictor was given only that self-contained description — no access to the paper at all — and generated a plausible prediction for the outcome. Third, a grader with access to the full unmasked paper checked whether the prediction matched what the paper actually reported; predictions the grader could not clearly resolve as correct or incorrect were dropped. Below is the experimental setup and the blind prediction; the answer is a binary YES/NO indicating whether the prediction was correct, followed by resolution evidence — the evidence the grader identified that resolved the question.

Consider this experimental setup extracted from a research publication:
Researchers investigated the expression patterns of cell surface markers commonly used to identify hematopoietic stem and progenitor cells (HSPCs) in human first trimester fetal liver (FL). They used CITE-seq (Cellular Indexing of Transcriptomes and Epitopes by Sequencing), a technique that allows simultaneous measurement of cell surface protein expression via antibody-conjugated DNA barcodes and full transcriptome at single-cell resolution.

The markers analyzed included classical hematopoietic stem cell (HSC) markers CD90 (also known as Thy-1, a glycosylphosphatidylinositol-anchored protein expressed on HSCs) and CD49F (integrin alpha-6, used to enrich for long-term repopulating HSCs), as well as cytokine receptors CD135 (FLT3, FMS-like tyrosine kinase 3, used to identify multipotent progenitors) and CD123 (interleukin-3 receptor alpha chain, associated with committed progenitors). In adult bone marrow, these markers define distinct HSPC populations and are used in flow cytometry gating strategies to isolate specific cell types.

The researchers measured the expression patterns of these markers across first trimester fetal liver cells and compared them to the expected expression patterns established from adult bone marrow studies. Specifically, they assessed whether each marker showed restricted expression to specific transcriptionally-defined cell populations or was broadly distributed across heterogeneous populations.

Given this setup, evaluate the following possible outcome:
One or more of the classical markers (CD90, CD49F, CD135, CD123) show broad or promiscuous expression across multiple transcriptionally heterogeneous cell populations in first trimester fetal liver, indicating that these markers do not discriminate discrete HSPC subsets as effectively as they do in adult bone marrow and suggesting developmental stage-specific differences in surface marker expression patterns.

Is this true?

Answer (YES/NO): YES